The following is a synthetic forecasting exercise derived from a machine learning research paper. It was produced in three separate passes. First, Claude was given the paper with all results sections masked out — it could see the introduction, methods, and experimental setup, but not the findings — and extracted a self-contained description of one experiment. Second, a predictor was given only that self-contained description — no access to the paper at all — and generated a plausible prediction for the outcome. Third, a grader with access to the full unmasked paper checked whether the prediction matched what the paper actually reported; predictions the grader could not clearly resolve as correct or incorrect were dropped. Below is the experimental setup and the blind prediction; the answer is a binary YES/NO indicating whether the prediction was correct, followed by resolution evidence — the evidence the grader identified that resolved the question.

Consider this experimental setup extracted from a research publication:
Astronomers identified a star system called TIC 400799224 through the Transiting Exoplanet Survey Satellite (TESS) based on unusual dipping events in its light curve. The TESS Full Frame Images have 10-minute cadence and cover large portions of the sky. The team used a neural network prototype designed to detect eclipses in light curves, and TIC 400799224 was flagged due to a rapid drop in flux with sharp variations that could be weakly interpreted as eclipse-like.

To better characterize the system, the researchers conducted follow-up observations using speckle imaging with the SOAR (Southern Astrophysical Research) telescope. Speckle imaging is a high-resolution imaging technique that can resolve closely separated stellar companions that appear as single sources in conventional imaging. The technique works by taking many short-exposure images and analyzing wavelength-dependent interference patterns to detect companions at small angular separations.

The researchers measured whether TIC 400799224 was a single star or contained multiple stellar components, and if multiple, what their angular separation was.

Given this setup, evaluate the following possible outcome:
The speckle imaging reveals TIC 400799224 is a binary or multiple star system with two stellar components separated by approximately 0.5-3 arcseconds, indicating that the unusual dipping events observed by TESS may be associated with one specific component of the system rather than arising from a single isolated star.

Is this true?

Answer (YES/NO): YES